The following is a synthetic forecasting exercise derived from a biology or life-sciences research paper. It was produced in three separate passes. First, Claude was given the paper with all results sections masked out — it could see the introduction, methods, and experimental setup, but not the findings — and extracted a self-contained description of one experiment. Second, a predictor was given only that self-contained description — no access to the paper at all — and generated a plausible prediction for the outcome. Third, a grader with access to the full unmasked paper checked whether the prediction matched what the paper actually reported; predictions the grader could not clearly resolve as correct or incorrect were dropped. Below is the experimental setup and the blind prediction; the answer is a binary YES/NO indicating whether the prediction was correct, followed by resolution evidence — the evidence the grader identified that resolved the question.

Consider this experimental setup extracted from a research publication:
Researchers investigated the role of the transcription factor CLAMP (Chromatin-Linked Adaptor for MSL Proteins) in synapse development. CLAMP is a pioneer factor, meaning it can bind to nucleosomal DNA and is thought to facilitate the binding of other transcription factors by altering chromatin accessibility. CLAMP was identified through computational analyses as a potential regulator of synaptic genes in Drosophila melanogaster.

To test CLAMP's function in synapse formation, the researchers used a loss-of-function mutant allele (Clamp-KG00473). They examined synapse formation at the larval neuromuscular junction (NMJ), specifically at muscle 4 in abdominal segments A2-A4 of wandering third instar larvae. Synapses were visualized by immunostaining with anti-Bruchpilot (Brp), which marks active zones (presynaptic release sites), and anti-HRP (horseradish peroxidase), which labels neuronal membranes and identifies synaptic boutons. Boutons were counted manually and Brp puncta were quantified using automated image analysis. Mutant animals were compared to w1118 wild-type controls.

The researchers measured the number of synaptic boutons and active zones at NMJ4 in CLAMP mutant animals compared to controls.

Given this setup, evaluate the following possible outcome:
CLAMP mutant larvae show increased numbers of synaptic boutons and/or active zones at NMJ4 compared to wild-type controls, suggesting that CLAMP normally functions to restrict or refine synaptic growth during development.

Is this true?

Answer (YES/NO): YES